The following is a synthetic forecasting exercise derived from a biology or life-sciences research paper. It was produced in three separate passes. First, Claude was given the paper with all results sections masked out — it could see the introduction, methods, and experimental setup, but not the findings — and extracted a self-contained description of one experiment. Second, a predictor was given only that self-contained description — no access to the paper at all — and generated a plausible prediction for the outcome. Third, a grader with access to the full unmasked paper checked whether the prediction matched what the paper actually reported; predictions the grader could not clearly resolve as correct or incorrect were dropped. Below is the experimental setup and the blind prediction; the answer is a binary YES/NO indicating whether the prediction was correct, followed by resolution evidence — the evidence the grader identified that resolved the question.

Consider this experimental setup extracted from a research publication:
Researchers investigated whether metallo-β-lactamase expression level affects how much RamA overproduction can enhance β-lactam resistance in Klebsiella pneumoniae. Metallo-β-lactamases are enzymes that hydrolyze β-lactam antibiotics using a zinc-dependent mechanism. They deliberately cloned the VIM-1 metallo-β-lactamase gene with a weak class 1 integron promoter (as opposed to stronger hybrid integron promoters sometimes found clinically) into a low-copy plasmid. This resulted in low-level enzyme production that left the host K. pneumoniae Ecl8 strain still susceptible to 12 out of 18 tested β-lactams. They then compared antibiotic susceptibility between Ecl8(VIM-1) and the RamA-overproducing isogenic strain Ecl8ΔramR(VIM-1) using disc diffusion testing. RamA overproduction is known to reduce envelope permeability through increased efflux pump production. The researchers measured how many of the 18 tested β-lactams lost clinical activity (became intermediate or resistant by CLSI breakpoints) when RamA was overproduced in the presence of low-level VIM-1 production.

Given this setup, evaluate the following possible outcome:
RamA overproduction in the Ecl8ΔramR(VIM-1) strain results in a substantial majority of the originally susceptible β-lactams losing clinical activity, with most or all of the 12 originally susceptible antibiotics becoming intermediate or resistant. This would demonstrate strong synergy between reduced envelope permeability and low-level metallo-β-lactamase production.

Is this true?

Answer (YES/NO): YES